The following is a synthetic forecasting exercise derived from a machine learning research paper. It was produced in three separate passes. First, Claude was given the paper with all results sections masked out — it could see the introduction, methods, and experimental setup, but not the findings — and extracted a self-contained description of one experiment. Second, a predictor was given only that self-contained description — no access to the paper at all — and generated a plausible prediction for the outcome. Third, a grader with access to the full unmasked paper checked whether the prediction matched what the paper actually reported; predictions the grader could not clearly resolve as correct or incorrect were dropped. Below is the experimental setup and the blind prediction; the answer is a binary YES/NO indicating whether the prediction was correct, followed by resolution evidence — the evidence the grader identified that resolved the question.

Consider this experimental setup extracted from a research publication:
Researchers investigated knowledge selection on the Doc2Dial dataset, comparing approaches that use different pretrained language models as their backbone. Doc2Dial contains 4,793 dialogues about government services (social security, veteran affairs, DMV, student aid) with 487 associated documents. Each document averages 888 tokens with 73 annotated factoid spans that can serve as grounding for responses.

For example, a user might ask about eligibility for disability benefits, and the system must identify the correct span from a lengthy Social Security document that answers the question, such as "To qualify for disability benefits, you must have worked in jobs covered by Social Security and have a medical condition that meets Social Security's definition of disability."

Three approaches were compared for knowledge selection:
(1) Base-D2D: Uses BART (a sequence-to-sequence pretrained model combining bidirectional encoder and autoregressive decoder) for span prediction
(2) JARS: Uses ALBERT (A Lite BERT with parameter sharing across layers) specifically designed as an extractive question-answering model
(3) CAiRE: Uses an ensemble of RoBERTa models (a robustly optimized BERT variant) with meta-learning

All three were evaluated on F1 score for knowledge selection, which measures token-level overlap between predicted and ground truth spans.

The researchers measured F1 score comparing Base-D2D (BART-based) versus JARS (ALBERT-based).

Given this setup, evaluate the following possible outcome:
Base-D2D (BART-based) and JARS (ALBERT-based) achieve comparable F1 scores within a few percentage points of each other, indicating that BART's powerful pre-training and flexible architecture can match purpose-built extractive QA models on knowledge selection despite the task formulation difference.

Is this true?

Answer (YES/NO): NO